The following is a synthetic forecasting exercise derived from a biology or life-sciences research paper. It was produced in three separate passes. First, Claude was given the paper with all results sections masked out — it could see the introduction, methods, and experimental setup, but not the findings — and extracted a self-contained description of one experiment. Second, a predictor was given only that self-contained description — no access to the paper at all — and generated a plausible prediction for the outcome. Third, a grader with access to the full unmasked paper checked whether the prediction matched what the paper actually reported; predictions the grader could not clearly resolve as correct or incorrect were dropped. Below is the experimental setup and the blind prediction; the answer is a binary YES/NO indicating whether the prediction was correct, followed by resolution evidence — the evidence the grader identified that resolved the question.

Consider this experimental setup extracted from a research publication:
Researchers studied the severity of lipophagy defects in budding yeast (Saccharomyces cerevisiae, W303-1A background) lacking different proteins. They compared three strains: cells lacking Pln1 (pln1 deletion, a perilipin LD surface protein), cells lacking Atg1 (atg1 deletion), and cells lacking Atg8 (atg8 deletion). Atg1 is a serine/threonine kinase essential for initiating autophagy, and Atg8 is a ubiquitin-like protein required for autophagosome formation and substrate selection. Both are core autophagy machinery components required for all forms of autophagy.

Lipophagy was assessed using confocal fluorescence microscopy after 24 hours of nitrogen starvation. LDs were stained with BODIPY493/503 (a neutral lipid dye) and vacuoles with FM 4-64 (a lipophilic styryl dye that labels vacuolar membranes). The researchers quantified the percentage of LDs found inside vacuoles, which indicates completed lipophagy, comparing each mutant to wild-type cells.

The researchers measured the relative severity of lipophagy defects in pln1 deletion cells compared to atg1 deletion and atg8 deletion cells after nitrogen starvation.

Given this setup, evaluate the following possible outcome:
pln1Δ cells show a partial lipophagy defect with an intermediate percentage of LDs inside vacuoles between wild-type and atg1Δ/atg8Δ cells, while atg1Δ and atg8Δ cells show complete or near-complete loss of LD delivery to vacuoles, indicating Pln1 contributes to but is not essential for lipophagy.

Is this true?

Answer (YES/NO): NO